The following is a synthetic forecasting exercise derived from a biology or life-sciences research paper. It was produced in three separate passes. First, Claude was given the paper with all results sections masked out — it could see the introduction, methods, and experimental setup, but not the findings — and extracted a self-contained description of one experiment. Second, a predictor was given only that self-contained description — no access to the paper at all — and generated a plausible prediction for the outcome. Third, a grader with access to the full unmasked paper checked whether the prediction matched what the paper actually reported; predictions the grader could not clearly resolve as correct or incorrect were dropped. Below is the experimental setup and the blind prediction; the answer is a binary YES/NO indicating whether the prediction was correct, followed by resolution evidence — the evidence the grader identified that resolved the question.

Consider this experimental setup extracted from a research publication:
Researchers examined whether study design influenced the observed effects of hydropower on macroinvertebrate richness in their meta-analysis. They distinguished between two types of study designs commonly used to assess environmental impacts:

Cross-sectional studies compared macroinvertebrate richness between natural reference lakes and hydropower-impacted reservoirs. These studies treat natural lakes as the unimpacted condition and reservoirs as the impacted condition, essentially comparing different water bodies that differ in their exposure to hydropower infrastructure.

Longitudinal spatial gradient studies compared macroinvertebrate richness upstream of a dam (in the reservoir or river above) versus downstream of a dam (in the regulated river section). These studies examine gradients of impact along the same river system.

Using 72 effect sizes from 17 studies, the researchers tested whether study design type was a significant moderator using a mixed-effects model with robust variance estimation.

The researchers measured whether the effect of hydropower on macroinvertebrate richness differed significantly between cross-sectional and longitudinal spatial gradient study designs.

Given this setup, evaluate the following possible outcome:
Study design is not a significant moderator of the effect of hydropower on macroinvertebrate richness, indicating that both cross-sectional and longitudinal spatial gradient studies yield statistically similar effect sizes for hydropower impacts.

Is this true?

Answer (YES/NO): YES